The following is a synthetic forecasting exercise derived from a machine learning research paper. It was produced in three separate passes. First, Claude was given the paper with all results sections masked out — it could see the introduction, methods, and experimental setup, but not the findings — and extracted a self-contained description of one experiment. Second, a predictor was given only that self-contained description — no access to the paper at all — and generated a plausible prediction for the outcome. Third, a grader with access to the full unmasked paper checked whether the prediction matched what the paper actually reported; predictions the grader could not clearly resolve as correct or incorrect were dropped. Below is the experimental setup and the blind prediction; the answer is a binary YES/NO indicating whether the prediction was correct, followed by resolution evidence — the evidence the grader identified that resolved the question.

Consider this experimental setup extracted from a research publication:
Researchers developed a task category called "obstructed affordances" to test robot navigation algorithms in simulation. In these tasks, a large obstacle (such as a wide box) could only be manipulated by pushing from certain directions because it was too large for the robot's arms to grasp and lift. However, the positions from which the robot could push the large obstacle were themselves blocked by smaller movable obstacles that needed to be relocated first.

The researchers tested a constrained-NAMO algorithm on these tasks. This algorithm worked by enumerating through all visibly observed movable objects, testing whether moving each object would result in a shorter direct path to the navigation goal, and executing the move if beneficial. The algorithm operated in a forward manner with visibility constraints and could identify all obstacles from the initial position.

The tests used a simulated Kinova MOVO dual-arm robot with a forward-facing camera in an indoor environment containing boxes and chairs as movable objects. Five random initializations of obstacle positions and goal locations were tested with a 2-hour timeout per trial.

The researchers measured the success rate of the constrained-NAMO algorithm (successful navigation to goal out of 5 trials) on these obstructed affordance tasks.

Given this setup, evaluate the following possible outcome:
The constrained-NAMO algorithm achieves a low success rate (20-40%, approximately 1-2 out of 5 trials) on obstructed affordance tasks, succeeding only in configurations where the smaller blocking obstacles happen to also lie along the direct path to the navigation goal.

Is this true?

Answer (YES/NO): NO